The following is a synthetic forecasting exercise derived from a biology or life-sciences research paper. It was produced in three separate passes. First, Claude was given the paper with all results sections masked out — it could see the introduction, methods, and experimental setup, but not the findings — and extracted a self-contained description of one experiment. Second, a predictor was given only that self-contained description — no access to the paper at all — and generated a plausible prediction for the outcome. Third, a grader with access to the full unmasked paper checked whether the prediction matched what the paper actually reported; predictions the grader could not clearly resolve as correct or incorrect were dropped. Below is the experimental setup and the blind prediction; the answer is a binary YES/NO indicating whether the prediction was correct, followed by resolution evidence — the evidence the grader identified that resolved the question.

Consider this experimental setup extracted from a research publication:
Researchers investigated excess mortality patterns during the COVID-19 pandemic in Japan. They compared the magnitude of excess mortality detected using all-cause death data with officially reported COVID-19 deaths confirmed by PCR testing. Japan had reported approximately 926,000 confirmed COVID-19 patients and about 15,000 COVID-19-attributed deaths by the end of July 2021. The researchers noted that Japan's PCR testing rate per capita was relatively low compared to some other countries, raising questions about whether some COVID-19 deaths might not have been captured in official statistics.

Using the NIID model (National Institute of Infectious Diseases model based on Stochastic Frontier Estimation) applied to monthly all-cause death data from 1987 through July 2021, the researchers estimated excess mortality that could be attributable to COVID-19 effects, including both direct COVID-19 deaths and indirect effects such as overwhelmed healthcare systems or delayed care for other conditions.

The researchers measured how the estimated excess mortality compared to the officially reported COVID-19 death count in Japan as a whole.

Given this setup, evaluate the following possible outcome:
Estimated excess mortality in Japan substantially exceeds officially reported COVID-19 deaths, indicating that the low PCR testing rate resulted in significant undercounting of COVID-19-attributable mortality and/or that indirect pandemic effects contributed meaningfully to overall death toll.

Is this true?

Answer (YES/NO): NO